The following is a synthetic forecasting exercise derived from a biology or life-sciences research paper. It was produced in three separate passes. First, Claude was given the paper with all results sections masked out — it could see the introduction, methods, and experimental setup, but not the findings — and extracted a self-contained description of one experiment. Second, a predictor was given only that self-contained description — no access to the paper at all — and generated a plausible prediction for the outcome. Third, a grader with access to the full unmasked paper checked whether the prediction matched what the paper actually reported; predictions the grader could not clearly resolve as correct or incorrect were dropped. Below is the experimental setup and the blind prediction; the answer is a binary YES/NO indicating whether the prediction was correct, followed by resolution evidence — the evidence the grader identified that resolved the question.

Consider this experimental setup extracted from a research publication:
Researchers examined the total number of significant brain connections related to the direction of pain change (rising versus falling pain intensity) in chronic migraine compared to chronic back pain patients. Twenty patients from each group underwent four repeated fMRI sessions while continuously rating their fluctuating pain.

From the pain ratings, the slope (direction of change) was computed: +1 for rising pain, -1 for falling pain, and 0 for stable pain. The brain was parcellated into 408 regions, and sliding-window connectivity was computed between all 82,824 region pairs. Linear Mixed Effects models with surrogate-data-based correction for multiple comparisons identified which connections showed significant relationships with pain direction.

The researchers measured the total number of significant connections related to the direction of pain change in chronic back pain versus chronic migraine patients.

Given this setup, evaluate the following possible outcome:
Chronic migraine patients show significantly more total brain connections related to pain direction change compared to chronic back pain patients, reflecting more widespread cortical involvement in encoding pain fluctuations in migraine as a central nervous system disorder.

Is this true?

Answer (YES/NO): NO